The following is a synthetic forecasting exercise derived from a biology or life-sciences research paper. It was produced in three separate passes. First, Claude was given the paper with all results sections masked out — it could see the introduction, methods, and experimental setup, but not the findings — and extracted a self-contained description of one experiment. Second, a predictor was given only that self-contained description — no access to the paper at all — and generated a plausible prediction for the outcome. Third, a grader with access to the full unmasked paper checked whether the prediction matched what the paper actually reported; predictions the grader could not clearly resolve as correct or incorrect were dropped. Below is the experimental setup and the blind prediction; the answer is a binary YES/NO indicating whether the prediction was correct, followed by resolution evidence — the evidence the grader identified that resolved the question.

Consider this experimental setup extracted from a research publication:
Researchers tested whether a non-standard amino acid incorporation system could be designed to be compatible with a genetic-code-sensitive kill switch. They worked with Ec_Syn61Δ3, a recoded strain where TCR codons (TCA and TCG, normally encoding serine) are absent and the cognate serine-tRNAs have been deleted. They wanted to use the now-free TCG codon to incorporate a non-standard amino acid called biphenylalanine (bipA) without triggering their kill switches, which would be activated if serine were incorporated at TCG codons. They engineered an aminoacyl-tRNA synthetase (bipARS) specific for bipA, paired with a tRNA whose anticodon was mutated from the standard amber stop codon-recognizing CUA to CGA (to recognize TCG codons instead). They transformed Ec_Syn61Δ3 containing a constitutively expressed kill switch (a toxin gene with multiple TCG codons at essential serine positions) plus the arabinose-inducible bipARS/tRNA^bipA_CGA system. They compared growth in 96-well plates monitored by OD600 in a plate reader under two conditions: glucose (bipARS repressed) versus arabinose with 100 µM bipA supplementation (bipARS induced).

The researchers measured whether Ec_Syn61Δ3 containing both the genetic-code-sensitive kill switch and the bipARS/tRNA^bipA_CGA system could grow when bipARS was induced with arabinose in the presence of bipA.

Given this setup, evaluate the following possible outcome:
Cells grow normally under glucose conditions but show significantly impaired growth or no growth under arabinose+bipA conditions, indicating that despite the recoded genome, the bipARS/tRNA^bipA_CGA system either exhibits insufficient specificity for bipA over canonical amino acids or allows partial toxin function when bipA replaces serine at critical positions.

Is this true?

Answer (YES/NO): NO